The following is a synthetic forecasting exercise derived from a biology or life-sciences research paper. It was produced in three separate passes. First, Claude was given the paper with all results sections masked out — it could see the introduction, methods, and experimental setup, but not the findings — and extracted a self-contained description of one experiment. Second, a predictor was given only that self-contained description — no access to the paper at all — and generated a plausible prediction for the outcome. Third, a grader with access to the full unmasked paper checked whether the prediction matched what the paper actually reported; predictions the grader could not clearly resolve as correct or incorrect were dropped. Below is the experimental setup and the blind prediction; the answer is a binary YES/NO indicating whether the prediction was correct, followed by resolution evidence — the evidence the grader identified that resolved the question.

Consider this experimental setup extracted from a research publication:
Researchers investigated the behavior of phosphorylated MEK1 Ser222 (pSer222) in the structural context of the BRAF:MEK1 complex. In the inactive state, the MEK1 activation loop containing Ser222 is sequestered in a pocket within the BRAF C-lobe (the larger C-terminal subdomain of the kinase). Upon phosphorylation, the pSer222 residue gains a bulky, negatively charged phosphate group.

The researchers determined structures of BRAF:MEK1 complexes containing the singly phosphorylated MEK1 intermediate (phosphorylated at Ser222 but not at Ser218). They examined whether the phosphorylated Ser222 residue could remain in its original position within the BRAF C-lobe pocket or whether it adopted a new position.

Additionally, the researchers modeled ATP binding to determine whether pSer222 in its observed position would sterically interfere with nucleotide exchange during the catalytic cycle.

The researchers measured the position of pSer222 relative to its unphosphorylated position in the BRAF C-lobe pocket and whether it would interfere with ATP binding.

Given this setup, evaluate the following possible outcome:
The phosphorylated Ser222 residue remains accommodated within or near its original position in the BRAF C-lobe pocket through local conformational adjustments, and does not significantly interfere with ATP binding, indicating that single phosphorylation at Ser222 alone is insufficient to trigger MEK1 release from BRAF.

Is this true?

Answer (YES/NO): NO